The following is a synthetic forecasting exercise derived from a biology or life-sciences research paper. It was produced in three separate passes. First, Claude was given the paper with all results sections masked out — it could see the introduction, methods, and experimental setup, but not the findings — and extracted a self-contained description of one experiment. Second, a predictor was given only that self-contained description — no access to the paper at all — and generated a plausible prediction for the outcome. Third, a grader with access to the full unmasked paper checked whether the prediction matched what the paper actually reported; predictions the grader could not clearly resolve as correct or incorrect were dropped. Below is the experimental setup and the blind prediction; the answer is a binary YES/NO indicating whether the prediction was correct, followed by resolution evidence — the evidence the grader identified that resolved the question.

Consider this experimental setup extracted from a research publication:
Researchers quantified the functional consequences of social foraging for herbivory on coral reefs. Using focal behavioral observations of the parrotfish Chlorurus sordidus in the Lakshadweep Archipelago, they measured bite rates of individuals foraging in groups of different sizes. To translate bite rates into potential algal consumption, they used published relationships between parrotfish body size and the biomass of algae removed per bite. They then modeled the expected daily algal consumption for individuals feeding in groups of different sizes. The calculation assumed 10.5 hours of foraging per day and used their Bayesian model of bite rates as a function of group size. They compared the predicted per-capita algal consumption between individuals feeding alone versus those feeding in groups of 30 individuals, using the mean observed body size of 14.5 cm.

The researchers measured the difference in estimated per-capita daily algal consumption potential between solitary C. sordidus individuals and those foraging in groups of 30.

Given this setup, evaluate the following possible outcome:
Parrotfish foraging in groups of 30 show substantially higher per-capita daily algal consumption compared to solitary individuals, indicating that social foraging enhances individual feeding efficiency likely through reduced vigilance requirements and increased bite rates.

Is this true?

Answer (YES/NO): YES